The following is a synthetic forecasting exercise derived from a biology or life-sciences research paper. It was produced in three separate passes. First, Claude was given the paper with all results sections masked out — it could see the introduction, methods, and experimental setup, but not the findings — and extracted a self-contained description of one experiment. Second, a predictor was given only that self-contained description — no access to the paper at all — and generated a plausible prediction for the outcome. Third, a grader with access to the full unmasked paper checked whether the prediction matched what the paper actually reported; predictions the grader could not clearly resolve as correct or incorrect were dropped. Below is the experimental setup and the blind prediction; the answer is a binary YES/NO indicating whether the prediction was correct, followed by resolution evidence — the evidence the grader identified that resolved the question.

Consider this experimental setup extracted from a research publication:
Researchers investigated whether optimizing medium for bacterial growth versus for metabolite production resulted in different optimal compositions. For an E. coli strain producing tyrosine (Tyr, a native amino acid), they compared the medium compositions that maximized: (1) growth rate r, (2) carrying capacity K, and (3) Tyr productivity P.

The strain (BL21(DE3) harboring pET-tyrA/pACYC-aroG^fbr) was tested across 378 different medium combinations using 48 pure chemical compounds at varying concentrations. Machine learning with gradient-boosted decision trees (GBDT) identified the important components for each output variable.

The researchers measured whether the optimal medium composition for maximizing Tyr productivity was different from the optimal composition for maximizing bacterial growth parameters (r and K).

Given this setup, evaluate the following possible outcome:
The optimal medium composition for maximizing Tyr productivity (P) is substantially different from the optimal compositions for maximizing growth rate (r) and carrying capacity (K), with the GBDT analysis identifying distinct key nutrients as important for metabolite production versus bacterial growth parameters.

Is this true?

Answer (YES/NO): YES